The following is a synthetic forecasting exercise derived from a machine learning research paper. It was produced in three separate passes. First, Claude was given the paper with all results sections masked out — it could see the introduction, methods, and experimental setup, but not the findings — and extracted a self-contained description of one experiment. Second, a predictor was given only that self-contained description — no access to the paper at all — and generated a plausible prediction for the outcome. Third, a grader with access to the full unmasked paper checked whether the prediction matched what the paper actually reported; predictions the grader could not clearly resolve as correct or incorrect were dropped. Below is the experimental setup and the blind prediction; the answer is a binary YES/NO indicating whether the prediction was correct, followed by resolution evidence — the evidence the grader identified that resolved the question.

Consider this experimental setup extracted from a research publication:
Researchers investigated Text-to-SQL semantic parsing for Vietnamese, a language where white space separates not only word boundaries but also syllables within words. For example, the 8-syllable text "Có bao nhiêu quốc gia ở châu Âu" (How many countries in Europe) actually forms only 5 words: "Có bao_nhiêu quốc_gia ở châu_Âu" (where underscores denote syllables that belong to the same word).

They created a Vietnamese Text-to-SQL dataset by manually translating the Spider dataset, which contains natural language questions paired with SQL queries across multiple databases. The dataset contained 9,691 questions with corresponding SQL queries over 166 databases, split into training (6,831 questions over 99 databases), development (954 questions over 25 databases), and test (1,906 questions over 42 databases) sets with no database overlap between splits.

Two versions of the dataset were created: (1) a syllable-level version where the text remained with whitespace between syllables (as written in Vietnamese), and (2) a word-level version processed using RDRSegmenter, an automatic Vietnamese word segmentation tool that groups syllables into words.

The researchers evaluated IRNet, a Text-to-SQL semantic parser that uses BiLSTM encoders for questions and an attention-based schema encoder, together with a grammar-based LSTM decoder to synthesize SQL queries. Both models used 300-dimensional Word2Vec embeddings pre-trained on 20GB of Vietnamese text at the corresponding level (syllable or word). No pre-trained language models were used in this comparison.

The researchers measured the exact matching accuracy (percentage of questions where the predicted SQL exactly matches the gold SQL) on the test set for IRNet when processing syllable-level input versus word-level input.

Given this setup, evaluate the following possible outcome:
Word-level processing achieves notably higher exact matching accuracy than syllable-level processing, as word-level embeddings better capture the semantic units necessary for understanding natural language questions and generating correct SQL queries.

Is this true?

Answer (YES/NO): YES